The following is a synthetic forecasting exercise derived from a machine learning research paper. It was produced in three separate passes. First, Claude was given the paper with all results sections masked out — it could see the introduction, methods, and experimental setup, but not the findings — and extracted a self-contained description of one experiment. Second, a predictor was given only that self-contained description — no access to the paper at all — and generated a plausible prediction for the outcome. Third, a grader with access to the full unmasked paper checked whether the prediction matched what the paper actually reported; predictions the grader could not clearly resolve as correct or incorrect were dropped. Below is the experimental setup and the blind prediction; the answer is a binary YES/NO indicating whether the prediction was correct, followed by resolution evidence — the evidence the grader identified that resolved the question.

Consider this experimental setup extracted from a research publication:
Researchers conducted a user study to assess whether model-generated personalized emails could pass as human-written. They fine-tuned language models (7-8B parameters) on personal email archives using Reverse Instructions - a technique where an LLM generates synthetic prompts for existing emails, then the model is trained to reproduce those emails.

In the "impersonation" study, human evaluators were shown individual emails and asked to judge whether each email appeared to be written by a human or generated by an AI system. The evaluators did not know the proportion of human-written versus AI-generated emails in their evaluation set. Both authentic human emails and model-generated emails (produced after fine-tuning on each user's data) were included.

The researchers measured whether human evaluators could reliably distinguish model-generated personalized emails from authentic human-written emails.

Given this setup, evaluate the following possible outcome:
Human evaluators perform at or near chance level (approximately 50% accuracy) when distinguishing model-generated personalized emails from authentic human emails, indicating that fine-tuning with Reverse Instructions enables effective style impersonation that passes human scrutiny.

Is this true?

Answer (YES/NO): NO